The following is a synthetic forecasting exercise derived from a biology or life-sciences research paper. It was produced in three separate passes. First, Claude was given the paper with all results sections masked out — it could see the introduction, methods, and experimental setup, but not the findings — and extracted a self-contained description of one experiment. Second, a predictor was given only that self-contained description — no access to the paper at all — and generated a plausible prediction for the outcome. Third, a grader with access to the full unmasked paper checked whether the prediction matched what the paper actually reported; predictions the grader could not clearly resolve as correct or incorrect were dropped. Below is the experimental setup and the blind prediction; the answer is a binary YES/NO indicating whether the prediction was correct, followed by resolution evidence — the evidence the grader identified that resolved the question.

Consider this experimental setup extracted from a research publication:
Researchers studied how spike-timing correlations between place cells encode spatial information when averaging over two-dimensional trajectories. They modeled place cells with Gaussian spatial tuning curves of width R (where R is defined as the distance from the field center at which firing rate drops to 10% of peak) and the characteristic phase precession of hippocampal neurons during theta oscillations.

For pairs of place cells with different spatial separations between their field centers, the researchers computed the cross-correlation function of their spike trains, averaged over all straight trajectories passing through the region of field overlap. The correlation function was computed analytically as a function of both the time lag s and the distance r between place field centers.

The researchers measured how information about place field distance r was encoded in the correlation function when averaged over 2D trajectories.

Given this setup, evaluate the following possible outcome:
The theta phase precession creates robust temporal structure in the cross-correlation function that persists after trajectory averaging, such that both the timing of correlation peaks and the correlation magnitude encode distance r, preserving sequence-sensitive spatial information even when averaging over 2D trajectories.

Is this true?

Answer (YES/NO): NO